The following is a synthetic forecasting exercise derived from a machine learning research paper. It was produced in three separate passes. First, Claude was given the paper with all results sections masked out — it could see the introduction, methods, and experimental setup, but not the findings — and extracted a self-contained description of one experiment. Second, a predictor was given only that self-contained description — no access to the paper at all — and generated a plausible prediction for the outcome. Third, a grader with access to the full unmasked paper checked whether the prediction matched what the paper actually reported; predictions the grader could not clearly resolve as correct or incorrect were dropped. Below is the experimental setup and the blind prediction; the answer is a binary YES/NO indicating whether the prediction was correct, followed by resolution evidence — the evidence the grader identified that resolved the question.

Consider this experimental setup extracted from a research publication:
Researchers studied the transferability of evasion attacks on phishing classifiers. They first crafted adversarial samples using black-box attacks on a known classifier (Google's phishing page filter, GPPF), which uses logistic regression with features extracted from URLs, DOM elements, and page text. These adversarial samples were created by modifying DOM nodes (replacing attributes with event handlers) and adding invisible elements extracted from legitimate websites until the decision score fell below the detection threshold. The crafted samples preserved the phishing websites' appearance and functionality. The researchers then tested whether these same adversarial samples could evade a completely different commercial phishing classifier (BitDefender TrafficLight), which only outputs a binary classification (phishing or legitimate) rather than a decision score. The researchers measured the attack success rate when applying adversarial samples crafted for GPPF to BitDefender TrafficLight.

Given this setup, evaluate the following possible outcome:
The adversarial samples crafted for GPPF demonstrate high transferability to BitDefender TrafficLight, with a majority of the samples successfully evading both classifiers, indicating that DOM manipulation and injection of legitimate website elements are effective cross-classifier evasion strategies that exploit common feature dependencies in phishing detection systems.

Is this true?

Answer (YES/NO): YES